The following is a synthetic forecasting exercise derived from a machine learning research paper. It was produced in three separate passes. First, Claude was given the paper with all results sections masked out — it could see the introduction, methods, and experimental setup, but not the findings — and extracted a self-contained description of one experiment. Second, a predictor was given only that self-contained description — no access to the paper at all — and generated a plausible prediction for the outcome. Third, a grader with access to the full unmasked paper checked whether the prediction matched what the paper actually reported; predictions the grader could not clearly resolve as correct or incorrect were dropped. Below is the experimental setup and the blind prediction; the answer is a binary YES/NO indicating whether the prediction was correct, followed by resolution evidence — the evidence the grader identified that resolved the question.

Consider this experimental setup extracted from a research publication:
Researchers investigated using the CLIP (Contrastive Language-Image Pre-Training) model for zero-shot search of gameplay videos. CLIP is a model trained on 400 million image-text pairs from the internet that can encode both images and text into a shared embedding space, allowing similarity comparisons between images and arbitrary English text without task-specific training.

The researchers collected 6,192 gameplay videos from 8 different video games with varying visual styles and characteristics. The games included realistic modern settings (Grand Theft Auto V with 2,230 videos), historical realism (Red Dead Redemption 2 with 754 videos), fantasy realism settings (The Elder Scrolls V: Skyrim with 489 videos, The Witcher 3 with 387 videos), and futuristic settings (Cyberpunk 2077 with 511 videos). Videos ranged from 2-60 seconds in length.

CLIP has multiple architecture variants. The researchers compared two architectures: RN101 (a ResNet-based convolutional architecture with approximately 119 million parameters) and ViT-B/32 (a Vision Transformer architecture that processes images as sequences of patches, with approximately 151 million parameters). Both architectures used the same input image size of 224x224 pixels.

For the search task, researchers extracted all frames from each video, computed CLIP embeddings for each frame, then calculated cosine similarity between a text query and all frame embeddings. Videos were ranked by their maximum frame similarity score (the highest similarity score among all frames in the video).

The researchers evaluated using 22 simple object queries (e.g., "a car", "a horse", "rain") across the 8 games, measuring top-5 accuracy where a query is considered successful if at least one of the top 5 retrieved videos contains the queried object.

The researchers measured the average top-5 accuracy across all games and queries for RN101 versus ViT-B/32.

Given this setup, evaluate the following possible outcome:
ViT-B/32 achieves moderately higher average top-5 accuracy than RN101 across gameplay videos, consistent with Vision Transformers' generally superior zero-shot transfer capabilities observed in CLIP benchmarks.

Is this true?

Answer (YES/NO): NO